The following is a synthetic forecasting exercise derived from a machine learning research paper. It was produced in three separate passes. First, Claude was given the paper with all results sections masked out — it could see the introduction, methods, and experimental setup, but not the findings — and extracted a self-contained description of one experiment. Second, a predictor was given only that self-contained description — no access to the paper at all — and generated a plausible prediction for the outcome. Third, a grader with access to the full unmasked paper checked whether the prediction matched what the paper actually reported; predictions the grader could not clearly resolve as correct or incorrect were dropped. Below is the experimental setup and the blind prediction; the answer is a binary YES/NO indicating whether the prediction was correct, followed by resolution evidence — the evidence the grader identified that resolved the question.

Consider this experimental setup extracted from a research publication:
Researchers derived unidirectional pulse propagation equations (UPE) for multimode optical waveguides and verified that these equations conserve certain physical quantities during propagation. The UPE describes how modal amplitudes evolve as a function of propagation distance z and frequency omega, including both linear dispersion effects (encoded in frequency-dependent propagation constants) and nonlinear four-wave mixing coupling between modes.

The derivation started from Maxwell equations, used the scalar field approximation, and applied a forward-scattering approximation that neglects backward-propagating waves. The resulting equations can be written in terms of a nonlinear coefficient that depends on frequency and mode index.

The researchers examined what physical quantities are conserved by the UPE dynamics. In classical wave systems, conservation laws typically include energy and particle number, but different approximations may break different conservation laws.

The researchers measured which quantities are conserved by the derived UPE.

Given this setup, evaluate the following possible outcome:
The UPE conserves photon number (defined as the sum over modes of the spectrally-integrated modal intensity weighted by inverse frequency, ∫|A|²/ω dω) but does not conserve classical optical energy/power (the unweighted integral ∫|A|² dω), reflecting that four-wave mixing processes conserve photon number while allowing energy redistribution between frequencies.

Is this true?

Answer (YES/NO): NO